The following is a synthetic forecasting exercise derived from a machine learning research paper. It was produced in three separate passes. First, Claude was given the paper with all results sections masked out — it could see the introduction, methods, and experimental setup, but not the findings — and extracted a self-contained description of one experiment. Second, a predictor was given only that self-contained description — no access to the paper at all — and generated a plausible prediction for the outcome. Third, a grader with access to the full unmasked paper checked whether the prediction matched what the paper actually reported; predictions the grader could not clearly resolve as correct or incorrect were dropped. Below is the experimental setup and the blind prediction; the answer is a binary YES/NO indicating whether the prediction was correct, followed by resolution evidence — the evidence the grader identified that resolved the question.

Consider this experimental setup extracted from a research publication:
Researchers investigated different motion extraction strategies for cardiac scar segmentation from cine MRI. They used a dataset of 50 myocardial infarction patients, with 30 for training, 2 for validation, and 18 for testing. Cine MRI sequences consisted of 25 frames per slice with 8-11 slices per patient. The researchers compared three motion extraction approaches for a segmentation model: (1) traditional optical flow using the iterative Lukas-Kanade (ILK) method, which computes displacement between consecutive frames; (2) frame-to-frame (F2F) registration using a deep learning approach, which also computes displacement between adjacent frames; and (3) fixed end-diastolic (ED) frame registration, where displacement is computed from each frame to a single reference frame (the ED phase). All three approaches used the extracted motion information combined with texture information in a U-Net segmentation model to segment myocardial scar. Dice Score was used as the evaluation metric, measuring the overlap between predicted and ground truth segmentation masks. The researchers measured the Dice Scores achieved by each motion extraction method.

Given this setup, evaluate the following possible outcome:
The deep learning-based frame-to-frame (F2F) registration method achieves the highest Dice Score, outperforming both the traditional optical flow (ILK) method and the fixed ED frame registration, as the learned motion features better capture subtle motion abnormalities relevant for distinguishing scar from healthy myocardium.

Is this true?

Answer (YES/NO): NO